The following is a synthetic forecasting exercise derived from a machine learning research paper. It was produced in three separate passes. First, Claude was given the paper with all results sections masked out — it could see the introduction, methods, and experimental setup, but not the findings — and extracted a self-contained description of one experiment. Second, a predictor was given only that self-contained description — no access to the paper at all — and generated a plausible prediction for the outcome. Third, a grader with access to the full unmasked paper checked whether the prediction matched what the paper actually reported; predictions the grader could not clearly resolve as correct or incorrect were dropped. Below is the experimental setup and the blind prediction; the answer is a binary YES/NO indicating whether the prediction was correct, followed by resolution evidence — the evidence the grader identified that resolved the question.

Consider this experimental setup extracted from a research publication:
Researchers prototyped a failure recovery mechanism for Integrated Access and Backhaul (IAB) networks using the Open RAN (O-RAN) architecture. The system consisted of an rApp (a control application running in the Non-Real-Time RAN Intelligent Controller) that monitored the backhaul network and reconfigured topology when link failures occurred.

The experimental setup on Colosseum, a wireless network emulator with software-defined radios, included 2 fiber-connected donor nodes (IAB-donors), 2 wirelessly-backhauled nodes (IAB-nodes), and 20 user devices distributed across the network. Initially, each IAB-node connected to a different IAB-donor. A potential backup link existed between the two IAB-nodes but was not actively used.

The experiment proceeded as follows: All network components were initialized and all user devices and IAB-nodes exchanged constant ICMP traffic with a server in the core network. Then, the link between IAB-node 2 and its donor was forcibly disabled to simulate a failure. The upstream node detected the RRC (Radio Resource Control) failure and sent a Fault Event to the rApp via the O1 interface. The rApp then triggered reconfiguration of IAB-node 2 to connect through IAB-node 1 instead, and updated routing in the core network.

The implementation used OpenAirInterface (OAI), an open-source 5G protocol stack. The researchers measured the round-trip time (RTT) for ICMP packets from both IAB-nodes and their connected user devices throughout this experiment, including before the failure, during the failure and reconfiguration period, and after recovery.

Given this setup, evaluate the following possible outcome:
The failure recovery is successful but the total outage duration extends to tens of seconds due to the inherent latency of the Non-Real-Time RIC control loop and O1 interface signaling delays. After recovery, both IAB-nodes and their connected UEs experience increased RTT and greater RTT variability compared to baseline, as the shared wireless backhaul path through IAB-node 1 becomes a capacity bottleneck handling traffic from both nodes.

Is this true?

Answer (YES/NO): NO